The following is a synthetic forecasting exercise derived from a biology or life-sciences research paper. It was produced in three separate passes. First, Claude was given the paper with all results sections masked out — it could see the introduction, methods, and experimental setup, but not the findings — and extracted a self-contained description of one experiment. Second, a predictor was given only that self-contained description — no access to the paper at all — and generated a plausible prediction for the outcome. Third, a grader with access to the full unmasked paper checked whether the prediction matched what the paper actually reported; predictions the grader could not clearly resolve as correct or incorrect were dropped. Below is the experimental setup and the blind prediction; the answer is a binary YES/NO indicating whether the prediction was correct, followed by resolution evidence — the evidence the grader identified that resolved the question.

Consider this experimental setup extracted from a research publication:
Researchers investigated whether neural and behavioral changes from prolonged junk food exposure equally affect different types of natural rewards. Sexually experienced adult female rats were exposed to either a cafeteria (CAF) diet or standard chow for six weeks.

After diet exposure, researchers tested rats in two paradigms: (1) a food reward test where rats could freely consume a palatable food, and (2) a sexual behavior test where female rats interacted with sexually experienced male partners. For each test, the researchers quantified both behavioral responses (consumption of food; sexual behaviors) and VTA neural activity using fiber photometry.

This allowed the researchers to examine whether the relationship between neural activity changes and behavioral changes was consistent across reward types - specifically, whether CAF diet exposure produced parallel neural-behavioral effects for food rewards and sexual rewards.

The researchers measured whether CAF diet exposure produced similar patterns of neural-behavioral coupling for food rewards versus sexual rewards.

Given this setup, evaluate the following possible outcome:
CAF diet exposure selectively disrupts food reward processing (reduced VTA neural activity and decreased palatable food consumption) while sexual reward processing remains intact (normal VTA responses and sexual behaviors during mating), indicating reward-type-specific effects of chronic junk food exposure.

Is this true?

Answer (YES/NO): NO